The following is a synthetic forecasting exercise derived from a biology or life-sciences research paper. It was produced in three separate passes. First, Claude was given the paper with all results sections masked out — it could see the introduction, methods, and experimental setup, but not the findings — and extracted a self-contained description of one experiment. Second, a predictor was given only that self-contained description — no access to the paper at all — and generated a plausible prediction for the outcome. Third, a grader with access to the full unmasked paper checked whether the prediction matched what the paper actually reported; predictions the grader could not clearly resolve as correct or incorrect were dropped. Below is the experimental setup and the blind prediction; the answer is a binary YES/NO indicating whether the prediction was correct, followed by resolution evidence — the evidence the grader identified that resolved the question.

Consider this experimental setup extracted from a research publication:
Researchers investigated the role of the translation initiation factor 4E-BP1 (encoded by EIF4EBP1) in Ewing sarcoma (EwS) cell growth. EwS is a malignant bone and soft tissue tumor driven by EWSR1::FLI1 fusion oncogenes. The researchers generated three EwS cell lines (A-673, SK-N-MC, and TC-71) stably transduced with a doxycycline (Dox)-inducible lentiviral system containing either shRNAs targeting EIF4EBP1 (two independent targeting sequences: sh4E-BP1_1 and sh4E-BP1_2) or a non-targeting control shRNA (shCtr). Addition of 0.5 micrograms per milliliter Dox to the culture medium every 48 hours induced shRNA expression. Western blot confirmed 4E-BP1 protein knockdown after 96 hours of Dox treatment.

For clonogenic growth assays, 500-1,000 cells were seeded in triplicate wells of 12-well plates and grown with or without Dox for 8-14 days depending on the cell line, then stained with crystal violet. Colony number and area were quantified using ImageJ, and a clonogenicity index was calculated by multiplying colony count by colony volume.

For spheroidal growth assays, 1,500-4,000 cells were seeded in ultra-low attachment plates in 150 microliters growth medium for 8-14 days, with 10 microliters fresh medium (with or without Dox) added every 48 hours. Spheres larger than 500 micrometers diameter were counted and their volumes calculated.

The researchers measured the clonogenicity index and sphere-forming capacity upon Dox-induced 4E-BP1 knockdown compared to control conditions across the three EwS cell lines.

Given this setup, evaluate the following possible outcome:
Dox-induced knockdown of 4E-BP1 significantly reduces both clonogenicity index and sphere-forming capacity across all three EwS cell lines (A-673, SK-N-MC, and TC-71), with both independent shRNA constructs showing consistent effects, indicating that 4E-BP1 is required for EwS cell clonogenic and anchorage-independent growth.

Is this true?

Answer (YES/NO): NO